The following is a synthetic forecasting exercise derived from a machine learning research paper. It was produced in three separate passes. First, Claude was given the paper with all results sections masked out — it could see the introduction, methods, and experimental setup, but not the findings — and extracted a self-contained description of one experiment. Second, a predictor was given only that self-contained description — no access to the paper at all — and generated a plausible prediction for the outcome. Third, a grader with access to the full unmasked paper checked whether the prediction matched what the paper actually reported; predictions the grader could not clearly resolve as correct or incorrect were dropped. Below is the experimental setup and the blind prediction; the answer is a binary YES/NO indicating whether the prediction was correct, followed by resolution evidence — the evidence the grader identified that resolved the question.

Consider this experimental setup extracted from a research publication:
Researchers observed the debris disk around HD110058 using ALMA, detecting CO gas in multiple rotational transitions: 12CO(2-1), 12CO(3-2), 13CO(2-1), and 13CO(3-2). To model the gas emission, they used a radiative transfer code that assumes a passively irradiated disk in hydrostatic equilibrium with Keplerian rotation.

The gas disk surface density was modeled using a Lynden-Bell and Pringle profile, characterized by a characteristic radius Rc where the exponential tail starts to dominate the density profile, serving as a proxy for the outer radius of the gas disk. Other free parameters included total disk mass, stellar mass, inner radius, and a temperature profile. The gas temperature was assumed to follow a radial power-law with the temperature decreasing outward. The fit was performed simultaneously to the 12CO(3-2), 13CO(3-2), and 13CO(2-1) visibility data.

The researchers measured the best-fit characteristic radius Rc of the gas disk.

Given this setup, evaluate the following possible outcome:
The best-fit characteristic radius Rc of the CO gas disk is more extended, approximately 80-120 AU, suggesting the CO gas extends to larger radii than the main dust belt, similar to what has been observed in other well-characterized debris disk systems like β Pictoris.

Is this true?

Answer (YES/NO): NO